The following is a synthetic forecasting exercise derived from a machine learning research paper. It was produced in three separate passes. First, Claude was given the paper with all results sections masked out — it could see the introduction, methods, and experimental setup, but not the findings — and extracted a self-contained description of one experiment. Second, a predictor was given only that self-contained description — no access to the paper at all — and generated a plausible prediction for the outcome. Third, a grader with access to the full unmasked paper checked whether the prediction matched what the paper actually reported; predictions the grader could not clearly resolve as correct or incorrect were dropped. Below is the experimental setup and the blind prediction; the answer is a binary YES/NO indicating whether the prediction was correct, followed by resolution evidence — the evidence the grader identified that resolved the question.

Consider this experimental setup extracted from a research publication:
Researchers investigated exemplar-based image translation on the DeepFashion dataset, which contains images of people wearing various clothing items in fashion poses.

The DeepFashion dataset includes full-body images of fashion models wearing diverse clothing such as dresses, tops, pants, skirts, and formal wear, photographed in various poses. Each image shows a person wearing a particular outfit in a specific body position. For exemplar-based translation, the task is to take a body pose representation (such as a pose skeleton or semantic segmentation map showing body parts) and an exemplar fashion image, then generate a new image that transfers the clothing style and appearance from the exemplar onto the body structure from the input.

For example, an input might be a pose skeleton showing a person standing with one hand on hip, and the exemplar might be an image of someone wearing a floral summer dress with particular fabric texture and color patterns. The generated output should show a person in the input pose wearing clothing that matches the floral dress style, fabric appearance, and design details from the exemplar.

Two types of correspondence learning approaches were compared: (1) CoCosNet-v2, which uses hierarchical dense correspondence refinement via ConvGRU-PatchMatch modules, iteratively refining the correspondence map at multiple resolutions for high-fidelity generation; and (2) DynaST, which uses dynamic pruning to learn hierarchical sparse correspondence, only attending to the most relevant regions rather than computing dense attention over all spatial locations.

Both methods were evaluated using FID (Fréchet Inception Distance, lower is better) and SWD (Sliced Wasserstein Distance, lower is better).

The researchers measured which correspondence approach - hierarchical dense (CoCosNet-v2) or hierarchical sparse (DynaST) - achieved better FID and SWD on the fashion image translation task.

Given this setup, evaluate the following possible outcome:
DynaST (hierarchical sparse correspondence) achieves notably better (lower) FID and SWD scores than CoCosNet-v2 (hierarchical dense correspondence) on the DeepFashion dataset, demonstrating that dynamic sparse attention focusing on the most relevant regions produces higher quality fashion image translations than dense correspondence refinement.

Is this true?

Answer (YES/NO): YES